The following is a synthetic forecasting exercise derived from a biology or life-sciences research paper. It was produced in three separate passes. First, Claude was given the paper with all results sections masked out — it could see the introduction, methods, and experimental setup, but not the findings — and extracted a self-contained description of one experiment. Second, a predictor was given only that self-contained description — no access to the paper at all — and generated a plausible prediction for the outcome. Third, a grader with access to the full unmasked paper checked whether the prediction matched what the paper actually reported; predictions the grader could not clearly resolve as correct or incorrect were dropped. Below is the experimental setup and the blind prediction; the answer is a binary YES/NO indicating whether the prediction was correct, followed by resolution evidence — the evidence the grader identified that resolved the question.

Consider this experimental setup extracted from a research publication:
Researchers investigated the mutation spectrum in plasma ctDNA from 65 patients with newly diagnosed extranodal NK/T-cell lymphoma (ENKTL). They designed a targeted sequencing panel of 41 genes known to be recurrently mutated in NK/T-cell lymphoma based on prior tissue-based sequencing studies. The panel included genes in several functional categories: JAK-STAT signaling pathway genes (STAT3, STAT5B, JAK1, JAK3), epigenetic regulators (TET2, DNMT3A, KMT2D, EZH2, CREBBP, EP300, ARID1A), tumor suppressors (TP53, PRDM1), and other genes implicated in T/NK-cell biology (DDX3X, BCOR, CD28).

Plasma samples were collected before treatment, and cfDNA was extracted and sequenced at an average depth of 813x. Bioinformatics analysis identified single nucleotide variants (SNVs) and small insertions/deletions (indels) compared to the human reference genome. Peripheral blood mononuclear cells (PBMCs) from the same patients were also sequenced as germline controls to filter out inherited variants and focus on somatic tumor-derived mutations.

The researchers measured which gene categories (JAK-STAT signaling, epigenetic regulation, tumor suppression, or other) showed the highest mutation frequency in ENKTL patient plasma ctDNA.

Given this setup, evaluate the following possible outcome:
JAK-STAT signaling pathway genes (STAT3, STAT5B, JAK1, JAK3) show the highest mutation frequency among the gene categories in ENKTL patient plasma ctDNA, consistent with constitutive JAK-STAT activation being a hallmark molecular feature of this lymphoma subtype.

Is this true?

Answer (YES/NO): NO